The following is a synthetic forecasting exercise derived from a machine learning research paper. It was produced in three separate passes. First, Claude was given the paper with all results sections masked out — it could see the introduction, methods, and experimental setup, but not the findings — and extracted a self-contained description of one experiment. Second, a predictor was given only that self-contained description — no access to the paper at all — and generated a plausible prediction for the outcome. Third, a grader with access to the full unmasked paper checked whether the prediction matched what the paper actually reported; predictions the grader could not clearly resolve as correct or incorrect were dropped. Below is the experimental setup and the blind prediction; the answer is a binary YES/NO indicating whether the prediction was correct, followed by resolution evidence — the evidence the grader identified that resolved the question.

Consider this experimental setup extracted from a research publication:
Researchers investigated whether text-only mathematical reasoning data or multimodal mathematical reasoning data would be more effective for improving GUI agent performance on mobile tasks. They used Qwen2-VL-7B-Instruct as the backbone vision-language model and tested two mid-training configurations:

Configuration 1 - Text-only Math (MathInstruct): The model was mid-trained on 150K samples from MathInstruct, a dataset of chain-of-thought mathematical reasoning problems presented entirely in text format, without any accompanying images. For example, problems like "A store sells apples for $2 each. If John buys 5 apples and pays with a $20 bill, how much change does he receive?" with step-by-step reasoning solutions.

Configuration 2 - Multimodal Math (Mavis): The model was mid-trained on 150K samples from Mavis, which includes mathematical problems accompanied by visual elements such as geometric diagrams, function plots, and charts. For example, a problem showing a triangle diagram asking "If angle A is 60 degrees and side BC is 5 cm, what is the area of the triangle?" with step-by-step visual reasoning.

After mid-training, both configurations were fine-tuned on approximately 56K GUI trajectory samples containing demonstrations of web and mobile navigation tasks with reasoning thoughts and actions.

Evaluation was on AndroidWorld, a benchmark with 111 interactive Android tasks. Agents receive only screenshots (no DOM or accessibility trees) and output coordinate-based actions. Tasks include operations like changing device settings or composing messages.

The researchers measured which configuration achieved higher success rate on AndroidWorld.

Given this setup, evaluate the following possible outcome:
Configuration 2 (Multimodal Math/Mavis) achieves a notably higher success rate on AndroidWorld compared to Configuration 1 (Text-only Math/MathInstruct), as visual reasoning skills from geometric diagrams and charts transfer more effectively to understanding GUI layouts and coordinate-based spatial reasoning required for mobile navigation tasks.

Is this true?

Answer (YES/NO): NO